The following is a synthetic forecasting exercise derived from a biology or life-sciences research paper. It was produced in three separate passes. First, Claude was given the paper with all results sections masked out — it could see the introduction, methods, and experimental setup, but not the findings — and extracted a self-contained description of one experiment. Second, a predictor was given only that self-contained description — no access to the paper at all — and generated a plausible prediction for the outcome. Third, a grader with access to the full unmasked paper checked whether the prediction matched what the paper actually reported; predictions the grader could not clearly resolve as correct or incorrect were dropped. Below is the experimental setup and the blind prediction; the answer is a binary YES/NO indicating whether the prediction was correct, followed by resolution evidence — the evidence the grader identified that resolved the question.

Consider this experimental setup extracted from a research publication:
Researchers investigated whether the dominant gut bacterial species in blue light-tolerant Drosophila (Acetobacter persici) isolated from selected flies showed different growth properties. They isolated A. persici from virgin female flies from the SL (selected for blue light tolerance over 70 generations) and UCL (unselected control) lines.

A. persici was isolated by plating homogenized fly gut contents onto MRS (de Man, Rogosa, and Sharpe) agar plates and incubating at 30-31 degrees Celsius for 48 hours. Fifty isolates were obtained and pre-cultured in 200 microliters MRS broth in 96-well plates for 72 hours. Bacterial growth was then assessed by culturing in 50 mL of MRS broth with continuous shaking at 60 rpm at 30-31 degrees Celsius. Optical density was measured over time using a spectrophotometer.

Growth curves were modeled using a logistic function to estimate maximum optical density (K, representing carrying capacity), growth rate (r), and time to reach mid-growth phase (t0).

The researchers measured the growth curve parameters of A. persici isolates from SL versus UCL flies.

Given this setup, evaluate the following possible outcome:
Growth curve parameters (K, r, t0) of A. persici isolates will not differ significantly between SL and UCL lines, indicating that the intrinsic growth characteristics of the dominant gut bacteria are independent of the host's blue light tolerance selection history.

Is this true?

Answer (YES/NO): NO